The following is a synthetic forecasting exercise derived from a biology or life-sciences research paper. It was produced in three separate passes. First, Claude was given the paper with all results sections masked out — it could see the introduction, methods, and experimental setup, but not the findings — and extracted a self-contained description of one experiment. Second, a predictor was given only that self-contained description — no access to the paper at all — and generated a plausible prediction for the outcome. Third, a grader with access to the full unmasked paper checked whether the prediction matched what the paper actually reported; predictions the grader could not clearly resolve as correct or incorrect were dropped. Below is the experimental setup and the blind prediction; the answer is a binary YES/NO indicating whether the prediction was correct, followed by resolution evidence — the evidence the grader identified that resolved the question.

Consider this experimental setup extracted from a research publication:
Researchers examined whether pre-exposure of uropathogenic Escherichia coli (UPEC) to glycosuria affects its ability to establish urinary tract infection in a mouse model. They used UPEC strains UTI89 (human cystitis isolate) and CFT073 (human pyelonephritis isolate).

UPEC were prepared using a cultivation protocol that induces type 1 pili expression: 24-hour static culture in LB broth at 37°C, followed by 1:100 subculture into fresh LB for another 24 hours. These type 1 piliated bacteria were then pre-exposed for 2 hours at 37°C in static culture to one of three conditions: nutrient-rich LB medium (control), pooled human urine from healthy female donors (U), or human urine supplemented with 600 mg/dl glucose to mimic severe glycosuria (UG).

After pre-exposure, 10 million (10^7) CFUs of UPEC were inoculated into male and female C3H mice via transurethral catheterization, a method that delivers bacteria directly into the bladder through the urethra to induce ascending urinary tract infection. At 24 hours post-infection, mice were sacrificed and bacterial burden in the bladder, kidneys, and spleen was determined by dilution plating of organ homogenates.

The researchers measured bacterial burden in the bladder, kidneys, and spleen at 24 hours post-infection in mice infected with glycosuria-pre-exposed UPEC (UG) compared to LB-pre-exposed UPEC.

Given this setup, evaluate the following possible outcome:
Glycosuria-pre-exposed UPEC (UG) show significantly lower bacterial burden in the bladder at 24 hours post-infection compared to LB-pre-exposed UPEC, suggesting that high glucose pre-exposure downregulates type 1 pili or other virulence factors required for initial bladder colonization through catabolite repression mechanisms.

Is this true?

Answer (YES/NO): NO